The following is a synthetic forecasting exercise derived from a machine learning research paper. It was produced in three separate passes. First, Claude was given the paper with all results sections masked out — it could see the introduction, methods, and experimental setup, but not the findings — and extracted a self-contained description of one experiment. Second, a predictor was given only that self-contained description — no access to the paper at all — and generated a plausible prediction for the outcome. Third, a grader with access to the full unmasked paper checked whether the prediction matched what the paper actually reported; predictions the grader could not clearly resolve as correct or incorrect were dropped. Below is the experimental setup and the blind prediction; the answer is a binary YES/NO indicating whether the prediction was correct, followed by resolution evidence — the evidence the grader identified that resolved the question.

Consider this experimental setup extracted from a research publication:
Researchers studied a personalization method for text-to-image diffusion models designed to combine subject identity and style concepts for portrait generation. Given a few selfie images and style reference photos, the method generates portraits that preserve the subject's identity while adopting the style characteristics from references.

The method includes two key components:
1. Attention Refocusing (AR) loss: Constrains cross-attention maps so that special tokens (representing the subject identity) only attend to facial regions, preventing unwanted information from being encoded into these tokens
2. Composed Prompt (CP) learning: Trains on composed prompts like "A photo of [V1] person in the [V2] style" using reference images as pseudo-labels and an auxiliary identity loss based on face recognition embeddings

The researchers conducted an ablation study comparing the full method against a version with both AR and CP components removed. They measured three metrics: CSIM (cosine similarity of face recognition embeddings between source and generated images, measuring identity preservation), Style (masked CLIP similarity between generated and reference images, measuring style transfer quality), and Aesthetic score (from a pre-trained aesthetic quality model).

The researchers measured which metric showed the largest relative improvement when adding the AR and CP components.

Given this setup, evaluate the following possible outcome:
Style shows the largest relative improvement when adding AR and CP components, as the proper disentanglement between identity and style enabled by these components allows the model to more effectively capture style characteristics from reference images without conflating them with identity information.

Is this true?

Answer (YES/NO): NO